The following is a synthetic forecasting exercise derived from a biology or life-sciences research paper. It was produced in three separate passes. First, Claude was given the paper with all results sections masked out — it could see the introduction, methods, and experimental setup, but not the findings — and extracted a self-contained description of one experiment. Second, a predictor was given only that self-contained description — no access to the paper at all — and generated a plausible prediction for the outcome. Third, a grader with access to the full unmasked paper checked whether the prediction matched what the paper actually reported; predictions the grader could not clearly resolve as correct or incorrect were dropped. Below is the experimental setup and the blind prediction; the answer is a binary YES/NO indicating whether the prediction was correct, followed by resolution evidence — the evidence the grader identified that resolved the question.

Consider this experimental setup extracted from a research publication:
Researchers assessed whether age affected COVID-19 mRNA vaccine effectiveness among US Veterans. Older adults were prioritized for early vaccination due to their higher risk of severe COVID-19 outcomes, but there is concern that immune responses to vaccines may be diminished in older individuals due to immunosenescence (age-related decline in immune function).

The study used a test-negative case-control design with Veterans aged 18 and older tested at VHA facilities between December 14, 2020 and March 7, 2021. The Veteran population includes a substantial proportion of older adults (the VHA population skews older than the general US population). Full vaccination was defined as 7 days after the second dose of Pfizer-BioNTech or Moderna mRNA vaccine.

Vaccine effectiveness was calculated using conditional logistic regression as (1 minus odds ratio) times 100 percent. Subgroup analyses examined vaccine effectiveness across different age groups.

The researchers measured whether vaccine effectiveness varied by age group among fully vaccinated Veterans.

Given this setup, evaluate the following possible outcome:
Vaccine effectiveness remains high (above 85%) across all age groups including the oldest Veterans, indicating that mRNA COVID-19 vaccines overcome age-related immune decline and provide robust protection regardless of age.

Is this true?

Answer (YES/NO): YES